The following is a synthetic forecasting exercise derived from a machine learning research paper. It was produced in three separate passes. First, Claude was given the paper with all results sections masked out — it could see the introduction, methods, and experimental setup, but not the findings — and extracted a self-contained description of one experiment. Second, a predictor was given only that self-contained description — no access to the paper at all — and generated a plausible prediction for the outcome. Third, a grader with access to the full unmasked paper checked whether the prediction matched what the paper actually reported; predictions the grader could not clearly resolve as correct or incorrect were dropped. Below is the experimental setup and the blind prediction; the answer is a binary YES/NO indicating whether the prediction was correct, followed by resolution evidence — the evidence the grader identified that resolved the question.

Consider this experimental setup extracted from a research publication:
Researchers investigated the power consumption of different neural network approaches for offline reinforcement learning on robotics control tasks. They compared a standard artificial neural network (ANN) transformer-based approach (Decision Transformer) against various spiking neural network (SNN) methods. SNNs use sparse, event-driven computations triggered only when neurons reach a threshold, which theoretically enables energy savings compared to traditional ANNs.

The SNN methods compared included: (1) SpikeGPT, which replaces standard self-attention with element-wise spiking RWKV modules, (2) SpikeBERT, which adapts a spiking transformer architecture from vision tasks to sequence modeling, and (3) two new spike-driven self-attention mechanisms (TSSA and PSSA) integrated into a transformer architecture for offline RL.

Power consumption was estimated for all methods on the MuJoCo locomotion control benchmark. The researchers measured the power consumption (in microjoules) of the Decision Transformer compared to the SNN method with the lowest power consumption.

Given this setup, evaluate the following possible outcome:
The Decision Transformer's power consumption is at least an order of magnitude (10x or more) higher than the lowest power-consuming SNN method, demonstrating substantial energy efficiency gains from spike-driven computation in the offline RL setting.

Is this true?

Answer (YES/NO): YES